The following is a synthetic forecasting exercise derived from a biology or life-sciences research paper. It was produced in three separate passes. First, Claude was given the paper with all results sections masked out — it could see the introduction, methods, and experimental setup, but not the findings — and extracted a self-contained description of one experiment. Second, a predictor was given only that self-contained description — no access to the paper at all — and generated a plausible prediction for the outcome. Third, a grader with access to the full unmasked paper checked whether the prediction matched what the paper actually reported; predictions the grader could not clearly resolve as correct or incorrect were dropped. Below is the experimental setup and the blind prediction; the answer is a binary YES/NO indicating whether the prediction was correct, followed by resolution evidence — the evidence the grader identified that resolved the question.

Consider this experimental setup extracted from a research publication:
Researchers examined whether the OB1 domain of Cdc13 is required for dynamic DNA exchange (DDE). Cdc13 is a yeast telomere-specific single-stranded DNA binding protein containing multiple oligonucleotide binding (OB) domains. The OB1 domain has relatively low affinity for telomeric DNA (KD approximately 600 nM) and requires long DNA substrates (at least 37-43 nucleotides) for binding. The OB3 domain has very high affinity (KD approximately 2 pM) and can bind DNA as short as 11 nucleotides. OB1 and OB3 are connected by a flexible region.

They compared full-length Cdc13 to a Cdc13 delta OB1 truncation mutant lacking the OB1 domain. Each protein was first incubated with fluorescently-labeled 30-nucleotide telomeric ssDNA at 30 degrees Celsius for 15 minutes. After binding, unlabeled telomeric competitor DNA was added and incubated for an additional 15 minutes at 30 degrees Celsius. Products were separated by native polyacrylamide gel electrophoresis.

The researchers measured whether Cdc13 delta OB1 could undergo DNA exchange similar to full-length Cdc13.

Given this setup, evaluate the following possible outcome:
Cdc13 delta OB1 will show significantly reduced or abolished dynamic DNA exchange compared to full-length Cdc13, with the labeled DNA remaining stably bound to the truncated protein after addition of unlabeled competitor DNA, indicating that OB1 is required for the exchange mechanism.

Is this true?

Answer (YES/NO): NO